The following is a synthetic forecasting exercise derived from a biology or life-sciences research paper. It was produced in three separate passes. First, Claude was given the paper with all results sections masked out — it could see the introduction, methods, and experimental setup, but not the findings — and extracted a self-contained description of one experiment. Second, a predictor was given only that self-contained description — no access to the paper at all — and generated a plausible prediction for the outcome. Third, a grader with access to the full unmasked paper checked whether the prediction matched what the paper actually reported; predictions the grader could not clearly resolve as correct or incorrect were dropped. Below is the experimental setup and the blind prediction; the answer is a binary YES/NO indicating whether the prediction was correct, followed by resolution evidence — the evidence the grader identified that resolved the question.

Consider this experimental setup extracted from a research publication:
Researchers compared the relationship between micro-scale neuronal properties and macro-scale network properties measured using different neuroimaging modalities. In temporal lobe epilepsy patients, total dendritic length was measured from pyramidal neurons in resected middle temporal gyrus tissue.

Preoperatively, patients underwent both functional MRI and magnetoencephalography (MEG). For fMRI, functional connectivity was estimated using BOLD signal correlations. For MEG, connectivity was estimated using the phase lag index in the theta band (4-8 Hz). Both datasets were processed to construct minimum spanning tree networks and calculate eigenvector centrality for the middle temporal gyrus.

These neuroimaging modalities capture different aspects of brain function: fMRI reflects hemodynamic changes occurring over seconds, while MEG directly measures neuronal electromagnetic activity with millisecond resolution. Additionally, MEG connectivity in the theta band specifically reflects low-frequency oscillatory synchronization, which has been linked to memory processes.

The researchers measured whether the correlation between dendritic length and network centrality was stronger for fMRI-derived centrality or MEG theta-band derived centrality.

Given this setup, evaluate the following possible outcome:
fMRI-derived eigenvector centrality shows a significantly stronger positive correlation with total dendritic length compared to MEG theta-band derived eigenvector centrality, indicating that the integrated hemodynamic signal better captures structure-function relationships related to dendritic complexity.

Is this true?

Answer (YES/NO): YES